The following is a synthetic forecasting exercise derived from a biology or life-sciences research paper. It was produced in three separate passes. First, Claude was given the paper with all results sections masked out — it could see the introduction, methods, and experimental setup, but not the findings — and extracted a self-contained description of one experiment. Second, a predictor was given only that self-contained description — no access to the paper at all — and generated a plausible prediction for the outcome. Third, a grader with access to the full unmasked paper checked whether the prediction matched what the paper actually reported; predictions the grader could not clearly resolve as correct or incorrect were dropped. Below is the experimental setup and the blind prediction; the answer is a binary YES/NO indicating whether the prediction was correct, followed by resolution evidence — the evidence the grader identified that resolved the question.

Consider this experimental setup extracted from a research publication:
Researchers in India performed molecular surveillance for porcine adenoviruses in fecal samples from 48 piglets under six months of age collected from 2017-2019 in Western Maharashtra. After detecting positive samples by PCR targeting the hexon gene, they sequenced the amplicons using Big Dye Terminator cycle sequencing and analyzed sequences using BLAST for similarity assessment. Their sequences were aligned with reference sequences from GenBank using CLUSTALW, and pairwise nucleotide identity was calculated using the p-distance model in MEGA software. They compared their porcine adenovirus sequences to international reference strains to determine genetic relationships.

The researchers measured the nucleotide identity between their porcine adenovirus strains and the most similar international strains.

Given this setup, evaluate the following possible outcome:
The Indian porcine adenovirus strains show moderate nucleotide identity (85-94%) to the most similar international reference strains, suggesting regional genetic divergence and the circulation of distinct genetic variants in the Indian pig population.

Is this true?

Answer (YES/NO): NO